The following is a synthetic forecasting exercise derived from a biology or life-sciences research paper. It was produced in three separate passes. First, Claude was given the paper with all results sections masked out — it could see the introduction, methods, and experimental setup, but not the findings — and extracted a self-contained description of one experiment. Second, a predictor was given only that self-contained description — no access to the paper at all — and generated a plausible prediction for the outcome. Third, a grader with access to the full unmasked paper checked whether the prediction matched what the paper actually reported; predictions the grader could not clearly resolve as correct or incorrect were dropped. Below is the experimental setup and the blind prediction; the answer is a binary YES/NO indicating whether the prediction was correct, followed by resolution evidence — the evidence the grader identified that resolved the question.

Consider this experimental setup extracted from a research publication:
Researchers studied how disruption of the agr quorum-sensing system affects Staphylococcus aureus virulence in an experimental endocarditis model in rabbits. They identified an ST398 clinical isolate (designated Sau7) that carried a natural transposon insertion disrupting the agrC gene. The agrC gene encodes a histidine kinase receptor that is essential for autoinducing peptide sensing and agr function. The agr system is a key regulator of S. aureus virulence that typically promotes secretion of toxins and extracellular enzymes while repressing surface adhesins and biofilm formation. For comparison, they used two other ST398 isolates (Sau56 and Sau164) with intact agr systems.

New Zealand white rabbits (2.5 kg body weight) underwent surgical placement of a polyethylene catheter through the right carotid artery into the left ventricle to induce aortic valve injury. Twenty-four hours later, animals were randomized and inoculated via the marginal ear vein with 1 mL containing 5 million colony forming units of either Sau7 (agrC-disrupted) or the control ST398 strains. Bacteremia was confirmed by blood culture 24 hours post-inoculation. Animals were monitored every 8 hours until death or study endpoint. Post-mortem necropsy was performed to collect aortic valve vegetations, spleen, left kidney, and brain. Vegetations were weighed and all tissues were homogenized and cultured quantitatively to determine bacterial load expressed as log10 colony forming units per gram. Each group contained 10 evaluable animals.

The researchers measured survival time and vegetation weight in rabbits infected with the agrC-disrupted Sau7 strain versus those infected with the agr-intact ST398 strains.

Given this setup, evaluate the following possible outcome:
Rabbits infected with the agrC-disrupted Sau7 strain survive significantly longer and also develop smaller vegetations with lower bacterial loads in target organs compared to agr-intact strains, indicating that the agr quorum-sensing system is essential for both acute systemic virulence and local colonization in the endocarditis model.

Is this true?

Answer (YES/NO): NO